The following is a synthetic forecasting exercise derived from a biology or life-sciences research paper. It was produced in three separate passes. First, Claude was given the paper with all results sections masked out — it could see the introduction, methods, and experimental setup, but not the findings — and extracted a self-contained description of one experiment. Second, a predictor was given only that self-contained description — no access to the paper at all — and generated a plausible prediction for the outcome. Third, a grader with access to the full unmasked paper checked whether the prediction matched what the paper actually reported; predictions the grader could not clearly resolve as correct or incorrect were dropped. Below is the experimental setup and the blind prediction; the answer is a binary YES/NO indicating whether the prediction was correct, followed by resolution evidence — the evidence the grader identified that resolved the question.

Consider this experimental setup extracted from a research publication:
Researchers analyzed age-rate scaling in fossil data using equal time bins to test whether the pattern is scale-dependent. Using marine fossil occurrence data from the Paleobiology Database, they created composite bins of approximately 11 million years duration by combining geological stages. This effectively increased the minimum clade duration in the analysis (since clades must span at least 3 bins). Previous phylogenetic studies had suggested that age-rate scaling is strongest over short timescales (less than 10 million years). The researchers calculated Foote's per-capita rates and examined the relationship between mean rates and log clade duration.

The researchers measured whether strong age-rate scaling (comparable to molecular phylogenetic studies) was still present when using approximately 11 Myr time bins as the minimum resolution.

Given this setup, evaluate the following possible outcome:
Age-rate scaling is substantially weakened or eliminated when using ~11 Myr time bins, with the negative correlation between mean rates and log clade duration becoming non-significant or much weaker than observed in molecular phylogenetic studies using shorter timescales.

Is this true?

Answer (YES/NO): NO